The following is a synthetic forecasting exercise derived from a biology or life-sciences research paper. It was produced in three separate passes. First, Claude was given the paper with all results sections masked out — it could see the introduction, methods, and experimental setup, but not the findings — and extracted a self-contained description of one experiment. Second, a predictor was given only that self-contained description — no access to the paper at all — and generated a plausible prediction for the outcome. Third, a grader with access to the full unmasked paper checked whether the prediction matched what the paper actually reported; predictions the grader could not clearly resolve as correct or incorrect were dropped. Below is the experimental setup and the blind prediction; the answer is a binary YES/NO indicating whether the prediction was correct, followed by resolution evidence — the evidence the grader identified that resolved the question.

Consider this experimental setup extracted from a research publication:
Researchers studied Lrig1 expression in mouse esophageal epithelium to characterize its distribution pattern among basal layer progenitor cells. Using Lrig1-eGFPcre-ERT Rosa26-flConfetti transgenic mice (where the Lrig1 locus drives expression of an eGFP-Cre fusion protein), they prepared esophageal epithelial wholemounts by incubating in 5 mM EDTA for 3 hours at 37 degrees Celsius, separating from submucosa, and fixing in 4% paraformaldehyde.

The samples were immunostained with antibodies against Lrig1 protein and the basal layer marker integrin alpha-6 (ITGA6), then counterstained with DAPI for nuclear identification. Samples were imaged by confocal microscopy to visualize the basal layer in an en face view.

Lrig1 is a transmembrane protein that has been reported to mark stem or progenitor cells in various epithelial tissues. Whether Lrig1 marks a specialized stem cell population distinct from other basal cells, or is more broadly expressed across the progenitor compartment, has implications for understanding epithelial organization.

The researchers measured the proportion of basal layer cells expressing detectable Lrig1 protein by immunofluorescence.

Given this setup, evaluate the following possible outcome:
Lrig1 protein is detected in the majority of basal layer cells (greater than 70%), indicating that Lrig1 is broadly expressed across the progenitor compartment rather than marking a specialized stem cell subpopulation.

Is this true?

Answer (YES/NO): YES